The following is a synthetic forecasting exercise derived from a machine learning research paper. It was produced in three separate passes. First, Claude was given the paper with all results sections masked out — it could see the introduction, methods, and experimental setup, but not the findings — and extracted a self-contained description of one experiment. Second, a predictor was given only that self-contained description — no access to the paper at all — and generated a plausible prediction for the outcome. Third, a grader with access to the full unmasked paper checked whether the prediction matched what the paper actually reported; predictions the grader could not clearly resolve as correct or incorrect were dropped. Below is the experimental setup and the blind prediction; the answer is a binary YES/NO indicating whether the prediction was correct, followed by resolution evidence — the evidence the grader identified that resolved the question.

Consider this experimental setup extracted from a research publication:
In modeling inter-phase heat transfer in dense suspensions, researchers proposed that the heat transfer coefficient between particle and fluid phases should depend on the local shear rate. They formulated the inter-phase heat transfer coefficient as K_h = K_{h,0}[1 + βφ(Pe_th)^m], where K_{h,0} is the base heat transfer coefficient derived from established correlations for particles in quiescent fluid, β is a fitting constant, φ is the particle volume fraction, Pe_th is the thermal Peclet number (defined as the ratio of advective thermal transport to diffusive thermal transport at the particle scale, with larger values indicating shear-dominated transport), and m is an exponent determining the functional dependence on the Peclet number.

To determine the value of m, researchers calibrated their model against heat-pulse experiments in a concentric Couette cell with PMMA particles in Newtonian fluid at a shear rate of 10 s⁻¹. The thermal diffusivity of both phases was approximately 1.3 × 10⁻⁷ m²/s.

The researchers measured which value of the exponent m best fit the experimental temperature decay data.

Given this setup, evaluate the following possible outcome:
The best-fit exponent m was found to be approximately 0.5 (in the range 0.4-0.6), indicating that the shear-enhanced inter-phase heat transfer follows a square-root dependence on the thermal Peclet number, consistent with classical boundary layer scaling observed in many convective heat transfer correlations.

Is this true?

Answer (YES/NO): NO